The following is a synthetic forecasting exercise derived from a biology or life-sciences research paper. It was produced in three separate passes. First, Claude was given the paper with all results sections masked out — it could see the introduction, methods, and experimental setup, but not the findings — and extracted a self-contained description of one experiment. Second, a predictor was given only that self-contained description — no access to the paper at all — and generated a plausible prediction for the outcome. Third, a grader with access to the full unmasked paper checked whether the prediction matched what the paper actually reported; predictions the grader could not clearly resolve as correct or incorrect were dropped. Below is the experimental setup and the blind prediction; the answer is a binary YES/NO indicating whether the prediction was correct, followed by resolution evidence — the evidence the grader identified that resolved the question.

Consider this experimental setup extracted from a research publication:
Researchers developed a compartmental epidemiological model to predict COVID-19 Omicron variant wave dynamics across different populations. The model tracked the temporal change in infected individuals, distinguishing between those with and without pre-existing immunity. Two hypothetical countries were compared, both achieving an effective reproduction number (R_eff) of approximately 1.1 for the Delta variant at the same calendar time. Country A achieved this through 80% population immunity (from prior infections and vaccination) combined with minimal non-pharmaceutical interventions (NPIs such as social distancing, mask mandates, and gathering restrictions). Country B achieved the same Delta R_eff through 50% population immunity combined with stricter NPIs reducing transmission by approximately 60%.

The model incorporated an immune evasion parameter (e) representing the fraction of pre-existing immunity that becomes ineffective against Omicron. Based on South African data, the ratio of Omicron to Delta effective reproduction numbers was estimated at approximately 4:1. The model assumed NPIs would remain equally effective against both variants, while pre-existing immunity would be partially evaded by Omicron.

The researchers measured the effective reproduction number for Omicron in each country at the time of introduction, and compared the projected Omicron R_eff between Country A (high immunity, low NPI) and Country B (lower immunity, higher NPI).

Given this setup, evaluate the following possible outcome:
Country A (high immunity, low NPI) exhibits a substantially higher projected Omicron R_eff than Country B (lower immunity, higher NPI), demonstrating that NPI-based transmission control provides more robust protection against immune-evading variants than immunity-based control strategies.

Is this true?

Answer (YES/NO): YES